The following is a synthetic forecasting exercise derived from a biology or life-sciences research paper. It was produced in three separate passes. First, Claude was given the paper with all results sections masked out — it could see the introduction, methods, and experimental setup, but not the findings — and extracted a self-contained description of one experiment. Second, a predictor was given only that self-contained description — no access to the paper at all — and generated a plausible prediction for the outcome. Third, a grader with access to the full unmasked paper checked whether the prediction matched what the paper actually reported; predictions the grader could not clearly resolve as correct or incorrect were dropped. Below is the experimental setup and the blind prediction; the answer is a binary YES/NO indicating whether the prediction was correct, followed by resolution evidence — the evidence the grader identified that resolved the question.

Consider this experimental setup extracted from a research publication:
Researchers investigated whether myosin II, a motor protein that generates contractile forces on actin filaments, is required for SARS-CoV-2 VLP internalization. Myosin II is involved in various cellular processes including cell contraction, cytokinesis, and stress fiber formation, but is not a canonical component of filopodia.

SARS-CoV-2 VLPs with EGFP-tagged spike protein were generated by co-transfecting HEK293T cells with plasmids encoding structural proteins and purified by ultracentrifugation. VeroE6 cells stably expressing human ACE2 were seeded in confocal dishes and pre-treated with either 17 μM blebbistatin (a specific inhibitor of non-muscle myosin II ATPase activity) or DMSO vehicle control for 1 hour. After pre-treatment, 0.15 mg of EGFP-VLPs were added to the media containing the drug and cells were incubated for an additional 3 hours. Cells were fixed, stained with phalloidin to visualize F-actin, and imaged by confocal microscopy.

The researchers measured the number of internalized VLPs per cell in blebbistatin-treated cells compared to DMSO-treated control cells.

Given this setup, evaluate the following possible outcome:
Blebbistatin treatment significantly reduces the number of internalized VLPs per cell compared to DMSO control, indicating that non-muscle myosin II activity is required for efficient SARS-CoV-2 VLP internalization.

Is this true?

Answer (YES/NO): NO